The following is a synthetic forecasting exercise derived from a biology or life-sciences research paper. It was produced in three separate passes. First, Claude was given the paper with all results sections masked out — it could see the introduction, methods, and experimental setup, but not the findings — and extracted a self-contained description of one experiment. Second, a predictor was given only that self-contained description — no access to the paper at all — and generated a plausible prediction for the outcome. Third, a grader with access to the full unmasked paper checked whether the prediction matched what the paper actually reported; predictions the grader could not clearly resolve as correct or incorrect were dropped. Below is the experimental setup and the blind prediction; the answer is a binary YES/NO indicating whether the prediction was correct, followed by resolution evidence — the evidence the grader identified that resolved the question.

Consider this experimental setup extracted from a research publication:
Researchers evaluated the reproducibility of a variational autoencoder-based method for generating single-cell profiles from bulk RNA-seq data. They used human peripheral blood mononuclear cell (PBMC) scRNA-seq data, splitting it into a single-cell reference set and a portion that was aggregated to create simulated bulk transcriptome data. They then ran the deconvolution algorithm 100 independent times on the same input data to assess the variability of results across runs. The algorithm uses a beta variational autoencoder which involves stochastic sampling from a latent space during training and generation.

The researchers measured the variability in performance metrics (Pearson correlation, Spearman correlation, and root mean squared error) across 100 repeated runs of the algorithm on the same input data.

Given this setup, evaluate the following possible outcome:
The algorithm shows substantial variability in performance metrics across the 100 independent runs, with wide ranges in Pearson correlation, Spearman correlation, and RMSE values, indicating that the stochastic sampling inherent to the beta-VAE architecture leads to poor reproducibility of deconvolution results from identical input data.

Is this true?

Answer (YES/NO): NO